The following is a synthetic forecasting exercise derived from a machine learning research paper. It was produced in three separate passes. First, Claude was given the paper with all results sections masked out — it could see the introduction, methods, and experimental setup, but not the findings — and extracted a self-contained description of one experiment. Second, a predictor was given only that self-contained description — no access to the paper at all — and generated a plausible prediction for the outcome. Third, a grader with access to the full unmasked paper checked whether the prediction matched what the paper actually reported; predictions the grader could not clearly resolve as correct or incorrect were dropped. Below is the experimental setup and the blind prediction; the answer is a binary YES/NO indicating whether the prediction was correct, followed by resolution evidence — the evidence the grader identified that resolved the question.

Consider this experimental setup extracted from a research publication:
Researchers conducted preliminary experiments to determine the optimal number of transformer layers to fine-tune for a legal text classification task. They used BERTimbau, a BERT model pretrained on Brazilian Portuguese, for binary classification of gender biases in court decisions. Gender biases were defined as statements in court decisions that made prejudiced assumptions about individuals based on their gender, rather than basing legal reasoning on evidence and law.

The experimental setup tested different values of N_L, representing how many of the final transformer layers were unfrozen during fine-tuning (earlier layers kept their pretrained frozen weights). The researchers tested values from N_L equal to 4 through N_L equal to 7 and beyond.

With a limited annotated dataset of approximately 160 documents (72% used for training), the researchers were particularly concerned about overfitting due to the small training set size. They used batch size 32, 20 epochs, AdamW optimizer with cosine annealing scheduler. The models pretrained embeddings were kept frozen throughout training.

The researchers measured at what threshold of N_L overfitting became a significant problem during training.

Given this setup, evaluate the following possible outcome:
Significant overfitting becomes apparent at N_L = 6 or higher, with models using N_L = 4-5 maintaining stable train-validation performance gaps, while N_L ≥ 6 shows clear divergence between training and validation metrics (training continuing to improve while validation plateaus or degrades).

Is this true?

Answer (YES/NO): NO